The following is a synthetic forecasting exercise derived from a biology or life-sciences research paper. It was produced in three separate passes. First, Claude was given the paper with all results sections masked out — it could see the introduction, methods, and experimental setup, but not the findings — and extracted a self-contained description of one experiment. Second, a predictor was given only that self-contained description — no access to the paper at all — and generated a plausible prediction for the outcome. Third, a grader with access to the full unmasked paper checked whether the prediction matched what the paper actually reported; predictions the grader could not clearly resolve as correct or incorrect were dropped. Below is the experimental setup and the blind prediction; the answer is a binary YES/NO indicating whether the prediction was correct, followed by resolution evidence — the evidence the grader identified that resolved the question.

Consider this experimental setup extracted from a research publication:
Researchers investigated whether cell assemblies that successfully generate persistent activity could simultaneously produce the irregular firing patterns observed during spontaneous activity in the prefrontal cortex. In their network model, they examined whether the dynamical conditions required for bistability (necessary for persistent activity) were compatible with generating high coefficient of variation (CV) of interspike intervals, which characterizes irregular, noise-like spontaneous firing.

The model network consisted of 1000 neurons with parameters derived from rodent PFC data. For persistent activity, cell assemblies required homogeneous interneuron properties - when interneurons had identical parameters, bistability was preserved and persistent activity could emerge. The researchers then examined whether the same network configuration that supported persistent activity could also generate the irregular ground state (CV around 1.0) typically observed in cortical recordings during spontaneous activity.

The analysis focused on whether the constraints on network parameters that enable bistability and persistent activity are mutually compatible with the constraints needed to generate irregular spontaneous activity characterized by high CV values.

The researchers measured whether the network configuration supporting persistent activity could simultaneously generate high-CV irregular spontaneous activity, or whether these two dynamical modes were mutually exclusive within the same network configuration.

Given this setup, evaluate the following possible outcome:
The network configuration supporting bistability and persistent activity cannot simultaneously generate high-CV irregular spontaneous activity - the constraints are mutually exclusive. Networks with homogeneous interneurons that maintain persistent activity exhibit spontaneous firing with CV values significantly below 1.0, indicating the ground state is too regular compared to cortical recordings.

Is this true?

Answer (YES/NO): YES